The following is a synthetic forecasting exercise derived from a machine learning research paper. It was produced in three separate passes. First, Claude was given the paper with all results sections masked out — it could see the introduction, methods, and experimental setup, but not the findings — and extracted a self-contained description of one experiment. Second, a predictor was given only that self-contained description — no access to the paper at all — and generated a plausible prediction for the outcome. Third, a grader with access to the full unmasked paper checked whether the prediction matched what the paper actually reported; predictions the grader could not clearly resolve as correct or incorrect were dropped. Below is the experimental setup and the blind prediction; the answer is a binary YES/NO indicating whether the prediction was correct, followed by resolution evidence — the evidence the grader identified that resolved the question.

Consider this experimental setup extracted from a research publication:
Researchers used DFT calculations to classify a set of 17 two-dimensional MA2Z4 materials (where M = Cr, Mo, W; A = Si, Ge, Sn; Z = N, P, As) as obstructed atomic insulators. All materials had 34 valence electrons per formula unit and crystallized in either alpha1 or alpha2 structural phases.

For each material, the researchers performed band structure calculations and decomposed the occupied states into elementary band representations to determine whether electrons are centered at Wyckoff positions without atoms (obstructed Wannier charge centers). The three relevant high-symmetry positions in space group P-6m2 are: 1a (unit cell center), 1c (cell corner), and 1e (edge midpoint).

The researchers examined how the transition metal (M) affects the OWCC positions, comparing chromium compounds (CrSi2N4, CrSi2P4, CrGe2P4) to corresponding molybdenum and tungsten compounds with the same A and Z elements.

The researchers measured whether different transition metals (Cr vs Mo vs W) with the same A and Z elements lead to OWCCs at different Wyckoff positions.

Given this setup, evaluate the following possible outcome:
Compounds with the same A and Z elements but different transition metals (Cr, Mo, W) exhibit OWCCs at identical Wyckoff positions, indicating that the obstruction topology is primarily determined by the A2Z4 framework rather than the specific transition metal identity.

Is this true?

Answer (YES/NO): YES